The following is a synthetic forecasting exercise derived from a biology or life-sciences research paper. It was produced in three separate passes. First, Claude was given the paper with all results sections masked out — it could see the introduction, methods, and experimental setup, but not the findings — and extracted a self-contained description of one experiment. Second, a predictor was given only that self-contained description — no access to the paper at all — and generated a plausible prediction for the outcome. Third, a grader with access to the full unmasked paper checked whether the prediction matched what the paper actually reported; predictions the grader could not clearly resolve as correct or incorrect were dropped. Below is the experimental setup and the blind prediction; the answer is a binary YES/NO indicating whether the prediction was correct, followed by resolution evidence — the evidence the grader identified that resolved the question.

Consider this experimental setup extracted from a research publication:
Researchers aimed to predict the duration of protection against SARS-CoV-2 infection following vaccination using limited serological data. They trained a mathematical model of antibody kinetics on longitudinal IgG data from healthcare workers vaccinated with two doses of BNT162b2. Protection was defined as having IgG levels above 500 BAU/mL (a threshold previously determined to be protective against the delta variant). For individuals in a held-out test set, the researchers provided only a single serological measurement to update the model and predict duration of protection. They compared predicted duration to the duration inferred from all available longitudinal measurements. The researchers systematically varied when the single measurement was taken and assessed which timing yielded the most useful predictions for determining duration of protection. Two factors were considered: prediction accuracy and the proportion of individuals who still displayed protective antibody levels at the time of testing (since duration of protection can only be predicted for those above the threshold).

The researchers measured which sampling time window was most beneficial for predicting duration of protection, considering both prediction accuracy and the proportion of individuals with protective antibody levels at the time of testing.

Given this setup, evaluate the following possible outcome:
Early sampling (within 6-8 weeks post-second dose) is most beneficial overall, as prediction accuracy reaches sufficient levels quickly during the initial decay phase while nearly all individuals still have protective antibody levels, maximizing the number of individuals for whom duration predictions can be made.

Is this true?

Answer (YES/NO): NO